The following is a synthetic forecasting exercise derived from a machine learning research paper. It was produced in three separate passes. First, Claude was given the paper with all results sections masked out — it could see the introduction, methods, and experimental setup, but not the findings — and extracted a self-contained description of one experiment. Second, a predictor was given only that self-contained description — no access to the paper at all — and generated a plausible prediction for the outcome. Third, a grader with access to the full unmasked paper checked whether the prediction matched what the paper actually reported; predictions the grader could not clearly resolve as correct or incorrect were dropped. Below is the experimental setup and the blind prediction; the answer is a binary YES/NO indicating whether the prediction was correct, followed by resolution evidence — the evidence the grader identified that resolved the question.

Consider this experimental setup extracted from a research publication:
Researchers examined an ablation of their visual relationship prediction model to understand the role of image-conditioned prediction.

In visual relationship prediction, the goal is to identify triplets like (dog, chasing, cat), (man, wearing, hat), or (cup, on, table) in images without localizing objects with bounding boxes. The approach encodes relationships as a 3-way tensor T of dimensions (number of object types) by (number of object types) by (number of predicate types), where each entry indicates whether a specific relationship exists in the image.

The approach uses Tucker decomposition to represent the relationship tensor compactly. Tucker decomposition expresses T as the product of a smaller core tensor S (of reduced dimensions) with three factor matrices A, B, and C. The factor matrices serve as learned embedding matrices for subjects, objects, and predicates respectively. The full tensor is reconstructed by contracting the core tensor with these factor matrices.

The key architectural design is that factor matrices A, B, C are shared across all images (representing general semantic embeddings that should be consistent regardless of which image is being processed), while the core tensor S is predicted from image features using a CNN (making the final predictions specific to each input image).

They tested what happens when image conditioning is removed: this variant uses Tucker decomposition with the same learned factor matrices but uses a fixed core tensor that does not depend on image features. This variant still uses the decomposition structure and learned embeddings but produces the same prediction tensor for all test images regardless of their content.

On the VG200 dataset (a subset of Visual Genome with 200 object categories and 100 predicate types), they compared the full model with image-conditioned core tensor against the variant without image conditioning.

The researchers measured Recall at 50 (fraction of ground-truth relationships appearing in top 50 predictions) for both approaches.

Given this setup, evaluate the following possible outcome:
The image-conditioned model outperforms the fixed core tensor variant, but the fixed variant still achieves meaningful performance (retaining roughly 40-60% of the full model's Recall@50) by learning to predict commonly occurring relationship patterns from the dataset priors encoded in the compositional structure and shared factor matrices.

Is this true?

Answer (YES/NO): NO